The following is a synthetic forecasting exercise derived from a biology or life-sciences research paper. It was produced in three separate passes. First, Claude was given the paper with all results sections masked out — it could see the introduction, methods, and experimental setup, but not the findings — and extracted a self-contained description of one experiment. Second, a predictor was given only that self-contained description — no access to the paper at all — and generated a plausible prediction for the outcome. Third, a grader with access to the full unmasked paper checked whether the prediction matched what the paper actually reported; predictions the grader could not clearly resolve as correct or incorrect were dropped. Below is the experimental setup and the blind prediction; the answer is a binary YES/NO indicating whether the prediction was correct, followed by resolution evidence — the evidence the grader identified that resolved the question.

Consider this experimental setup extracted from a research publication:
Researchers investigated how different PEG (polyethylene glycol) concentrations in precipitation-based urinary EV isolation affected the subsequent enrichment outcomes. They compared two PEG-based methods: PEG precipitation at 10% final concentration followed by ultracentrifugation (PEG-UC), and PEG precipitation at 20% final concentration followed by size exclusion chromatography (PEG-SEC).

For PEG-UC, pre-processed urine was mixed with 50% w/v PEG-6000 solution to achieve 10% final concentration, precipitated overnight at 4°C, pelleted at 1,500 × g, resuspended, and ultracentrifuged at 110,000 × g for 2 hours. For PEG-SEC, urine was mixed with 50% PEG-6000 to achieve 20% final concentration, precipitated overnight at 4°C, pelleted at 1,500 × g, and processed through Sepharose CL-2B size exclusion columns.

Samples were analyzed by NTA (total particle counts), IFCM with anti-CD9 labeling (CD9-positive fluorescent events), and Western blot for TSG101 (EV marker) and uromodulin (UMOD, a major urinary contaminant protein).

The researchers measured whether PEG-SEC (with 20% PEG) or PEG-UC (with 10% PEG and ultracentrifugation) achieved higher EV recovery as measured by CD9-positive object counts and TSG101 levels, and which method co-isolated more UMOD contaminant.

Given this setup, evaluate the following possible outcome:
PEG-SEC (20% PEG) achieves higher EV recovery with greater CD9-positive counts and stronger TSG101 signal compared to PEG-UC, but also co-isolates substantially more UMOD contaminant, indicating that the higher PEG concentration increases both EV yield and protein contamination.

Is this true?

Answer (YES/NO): NO